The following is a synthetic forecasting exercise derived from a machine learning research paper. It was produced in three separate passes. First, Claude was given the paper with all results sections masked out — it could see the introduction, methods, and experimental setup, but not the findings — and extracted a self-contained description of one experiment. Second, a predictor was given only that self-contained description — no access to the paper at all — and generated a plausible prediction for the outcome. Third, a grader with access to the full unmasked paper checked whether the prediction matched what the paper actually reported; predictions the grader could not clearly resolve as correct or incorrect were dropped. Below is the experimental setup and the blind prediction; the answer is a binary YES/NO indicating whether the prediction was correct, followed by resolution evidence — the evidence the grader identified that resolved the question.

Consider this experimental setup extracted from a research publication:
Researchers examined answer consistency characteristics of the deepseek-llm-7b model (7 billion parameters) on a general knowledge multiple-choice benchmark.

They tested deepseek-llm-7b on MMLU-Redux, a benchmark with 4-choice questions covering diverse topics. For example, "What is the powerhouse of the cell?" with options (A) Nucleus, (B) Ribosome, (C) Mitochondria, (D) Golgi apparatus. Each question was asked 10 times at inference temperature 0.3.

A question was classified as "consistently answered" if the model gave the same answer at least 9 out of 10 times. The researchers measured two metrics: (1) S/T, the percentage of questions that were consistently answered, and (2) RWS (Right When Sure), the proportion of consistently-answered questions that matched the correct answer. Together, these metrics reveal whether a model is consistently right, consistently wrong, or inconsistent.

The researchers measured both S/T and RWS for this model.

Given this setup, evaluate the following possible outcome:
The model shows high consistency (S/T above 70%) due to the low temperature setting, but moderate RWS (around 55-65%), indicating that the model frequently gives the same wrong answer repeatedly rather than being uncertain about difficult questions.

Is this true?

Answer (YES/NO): YES